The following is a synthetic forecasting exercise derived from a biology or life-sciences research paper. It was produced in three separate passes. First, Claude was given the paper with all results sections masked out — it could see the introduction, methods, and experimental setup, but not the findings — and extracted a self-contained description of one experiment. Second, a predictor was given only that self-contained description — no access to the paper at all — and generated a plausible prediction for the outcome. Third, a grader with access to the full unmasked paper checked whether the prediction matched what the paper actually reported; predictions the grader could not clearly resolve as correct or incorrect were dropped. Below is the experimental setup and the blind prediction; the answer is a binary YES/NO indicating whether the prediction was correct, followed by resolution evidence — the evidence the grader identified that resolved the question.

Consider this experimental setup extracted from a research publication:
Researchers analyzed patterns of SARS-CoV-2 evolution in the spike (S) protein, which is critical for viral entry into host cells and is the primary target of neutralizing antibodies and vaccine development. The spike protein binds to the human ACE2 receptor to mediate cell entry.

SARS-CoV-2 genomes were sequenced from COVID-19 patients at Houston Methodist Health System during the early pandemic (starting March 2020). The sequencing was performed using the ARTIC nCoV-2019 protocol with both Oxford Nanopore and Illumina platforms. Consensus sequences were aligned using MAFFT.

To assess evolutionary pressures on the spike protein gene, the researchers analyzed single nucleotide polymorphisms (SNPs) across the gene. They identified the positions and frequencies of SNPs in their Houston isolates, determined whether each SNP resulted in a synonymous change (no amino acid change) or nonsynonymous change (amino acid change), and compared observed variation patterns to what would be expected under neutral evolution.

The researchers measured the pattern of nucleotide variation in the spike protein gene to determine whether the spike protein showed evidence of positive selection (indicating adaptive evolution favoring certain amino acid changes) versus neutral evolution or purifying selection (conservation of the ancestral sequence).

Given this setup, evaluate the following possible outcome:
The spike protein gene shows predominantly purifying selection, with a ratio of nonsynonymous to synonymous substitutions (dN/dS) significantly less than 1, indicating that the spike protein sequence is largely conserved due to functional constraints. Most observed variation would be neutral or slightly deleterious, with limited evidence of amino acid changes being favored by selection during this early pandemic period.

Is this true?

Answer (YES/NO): NO